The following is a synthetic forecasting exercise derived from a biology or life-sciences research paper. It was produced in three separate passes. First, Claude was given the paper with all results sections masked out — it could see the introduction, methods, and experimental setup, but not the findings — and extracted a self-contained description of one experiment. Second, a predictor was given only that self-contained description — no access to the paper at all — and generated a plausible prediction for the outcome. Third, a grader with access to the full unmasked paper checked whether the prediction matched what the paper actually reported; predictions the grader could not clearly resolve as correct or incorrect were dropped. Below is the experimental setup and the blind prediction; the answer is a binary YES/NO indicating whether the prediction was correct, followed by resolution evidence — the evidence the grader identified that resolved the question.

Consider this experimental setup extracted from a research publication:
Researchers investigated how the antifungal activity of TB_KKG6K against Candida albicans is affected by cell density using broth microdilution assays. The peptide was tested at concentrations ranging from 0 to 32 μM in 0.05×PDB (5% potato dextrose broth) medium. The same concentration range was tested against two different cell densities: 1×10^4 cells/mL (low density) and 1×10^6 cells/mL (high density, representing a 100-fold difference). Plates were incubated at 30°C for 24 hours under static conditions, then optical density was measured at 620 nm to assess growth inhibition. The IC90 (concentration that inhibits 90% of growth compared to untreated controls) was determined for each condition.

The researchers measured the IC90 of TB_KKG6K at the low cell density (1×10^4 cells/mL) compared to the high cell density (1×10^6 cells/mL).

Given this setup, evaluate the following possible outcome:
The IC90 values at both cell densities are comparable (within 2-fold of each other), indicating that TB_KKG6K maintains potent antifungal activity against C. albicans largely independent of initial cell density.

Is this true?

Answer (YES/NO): YES